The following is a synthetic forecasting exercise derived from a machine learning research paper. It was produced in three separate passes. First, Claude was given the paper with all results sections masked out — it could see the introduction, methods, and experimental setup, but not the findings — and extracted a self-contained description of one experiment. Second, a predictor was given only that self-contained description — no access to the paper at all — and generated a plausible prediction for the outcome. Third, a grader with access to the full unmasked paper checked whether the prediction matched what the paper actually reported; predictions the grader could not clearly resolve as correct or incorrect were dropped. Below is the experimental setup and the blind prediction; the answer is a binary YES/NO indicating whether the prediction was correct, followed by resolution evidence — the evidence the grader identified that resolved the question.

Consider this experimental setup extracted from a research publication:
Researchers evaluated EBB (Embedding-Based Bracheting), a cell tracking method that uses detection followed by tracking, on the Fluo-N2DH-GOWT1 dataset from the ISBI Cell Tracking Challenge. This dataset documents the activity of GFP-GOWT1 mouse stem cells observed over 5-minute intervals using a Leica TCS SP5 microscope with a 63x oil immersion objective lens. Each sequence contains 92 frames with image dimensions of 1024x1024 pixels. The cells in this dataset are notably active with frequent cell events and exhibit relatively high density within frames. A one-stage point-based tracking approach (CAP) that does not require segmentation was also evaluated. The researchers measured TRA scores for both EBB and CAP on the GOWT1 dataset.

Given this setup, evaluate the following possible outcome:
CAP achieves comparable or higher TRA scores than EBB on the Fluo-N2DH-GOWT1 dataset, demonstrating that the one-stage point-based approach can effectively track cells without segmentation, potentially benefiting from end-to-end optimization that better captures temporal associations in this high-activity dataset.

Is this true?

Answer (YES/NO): NO